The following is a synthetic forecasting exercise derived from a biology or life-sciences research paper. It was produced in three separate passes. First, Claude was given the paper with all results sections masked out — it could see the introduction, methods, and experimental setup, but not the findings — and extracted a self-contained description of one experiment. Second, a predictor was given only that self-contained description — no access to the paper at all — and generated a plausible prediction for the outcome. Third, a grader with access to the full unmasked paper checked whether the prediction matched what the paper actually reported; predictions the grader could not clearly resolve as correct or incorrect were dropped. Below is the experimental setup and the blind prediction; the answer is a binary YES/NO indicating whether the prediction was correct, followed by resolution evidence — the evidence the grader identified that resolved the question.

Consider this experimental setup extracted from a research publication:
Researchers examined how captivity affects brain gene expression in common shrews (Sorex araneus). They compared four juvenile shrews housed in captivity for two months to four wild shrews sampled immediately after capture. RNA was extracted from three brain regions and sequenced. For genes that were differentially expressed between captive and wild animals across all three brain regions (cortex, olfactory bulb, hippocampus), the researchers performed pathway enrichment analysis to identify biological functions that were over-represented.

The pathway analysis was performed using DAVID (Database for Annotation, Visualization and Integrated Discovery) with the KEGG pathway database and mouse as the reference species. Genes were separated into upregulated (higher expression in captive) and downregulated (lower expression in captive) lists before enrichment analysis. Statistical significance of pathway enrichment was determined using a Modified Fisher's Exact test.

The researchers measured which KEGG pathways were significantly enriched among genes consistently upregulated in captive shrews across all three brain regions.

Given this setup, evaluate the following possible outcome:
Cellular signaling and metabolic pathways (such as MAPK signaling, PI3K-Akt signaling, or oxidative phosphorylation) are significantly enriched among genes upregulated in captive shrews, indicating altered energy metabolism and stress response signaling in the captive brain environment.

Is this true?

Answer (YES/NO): NO